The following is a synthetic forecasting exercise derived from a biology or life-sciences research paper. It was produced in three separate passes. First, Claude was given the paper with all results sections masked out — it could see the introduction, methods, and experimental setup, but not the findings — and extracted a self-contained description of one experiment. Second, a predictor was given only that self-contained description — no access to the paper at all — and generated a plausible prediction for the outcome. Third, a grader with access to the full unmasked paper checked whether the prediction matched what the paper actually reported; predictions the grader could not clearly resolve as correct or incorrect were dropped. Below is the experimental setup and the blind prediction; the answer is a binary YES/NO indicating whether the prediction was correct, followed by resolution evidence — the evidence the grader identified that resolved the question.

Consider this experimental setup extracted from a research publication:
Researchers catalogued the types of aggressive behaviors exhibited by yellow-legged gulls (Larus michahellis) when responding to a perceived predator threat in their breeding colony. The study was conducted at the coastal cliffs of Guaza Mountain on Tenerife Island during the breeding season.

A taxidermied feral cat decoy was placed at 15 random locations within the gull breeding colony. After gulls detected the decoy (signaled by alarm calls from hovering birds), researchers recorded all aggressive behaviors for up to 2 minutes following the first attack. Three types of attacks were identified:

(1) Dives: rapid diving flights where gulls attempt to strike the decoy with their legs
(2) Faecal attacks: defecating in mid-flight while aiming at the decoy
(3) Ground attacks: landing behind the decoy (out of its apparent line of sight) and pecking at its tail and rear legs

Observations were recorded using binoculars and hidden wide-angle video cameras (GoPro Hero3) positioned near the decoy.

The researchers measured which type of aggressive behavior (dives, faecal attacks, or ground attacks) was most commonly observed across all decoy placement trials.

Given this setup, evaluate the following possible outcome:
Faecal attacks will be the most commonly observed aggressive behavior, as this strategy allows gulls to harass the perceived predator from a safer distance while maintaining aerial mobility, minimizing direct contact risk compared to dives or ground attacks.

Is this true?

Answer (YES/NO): NO